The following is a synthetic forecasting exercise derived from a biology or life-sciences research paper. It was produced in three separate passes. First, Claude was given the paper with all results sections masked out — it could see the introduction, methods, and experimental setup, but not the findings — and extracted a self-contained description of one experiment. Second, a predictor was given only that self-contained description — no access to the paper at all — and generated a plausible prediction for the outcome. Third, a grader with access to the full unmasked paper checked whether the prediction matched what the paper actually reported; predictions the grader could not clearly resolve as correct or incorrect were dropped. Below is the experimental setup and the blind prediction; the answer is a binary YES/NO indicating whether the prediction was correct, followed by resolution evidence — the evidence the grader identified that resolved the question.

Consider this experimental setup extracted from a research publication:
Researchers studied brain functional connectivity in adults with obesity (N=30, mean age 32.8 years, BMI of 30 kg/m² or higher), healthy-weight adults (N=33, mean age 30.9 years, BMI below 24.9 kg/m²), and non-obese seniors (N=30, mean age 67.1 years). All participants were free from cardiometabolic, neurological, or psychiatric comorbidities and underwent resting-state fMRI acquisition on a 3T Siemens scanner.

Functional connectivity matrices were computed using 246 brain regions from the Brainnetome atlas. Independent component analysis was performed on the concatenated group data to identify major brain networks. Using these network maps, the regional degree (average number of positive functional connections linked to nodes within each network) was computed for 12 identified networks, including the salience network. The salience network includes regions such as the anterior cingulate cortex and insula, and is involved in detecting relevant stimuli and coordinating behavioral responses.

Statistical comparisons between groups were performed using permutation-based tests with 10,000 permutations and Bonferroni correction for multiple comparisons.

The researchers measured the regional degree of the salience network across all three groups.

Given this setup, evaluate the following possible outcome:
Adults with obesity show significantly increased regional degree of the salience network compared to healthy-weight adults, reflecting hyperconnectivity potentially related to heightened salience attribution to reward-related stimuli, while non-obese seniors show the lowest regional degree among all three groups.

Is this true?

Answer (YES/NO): NO